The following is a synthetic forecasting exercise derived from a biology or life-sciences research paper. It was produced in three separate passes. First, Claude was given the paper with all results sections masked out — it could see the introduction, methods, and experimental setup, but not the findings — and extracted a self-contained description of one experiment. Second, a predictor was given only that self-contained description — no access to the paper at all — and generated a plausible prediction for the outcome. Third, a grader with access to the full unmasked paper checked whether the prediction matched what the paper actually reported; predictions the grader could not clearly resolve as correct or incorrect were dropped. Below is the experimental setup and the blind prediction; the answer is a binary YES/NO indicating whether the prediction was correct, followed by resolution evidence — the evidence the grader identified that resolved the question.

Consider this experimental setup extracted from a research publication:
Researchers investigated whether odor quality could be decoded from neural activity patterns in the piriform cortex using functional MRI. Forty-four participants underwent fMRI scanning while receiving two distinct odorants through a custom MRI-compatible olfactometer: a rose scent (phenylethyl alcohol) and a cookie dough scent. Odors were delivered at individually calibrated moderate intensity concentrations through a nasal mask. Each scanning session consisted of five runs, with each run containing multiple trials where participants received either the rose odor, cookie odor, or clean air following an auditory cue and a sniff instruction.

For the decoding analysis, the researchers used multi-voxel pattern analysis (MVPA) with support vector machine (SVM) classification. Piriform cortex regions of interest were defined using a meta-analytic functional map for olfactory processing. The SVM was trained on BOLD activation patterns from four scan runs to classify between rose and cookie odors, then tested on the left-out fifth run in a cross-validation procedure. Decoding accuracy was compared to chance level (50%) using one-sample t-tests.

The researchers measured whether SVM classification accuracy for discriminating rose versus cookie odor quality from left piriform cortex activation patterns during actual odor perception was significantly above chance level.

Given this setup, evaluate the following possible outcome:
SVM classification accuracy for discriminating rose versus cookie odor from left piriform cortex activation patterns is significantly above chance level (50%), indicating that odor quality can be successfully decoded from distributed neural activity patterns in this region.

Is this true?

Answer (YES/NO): NO